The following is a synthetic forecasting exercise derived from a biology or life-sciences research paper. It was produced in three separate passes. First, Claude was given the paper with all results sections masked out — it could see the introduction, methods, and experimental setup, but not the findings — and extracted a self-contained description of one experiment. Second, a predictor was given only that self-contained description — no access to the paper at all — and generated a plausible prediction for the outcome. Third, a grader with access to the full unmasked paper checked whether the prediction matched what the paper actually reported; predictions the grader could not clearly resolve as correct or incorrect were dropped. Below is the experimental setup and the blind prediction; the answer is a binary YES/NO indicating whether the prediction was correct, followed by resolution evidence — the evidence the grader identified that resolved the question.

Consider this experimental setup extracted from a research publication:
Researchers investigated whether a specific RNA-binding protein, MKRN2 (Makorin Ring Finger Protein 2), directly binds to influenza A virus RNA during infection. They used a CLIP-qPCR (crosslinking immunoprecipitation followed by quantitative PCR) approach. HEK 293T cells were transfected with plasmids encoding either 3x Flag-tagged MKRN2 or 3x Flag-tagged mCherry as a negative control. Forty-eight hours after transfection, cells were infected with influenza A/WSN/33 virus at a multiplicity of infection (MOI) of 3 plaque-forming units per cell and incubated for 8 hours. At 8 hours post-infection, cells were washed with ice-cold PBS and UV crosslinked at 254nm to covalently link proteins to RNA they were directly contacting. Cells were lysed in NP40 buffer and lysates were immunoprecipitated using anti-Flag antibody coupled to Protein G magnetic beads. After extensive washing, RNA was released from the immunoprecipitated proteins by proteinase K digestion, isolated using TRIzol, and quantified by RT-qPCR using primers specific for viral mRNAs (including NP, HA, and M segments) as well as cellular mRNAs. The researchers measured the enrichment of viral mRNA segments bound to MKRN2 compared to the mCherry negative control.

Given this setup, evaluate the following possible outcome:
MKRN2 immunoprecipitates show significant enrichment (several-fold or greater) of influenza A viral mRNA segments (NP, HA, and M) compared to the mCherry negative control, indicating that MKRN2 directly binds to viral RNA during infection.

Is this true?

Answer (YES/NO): YES